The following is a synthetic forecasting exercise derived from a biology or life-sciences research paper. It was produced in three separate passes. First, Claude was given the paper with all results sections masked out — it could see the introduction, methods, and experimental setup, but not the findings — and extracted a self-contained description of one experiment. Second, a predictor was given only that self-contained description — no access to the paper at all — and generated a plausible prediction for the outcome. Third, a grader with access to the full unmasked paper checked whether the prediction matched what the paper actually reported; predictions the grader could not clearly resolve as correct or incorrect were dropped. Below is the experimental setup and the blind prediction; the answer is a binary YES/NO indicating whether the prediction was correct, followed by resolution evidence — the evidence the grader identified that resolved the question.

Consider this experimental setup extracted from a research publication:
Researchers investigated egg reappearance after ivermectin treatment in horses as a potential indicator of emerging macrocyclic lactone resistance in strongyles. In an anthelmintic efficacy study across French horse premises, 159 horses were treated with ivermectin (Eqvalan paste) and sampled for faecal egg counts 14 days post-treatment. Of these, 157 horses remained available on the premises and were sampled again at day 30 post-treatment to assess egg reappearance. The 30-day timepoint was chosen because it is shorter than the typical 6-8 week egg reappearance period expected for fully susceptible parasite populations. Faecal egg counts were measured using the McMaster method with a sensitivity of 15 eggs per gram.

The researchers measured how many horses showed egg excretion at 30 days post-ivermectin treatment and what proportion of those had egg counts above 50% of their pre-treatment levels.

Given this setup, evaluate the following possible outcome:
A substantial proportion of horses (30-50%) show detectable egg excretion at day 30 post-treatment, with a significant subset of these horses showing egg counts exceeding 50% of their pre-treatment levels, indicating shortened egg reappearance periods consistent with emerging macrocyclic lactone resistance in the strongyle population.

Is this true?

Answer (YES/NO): NO